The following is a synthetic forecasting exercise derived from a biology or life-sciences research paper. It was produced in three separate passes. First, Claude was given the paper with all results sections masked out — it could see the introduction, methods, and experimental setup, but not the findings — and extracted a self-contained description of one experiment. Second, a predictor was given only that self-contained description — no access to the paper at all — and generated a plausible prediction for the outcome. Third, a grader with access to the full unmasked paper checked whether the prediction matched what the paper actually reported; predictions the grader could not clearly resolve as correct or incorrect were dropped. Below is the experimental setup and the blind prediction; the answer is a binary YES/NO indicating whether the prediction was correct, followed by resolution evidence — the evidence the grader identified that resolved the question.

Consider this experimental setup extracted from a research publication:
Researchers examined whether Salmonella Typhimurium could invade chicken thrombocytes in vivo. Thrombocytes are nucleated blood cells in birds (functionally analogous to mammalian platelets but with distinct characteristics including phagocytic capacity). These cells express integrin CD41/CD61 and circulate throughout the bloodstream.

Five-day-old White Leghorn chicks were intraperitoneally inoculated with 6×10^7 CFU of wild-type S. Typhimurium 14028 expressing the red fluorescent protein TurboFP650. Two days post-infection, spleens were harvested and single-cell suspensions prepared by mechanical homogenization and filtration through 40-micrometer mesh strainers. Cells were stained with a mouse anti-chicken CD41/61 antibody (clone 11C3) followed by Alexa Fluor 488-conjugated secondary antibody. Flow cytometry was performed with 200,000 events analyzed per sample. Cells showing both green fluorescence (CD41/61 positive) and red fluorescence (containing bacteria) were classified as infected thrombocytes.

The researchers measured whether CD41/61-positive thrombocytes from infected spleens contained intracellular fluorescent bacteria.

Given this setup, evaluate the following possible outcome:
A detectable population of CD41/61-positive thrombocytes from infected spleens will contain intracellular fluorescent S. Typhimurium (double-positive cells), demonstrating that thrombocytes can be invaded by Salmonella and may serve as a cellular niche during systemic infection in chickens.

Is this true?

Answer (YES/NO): YES